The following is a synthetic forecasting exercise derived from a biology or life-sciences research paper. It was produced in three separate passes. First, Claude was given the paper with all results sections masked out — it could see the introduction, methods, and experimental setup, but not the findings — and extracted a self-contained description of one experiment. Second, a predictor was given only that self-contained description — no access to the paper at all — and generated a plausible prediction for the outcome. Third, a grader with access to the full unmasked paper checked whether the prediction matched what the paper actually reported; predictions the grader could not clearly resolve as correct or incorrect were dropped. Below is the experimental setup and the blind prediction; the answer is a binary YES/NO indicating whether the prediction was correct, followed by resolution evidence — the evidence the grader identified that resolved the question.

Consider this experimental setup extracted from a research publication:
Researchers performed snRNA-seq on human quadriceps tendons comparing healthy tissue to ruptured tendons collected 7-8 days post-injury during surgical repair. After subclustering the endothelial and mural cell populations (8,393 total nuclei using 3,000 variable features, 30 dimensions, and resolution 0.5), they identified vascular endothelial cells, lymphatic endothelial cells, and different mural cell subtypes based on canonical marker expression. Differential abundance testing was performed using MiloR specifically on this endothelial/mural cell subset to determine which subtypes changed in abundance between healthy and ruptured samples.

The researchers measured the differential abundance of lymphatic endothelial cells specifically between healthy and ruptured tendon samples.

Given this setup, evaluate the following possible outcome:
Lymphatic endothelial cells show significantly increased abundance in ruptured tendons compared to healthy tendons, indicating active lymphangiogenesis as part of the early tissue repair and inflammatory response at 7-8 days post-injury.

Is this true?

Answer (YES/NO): NO